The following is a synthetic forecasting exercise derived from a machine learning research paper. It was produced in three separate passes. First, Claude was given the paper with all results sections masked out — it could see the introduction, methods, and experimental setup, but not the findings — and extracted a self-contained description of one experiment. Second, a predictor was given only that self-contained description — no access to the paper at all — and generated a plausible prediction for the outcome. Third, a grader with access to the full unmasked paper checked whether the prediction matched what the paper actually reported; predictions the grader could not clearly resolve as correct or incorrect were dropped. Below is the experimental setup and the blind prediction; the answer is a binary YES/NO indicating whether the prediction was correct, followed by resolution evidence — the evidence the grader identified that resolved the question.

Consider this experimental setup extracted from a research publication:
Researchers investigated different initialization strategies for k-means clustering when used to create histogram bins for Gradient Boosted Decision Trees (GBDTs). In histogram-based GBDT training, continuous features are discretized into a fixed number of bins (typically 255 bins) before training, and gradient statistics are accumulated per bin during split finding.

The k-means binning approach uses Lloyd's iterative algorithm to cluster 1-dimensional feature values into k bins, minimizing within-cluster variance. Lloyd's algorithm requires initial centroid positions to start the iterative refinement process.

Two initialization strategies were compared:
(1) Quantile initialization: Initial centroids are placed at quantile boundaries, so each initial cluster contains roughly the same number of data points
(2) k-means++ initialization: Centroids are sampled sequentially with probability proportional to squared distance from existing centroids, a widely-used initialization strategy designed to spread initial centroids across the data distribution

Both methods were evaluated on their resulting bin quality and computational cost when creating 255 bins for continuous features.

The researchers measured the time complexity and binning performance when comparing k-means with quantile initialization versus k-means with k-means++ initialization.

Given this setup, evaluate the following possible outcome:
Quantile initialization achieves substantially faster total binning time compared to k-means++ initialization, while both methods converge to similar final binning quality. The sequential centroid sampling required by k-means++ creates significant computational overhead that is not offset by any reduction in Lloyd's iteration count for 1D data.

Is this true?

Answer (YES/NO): YES